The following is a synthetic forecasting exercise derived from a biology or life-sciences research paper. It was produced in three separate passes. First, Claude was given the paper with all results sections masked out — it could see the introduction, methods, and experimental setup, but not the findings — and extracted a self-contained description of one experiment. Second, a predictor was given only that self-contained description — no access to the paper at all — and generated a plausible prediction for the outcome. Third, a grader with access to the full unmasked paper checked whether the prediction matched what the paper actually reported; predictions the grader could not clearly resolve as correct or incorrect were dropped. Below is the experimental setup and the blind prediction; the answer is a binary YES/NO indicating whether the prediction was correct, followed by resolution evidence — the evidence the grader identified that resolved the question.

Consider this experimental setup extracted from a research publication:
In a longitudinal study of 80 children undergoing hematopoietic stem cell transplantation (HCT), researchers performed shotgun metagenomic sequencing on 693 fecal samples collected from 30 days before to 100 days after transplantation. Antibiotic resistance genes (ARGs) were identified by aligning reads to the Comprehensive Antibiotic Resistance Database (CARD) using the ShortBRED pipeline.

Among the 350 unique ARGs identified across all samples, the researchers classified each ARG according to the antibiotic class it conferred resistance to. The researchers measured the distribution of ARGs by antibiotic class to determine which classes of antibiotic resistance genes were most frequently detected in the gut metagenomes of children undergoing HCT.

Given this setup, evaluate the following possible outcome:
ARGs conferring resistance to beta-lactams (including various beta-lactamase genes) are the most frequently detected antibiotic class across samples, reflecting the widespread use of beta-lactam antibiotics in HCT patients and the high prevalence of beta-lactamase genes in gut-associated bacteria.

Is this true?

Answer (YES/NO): NO